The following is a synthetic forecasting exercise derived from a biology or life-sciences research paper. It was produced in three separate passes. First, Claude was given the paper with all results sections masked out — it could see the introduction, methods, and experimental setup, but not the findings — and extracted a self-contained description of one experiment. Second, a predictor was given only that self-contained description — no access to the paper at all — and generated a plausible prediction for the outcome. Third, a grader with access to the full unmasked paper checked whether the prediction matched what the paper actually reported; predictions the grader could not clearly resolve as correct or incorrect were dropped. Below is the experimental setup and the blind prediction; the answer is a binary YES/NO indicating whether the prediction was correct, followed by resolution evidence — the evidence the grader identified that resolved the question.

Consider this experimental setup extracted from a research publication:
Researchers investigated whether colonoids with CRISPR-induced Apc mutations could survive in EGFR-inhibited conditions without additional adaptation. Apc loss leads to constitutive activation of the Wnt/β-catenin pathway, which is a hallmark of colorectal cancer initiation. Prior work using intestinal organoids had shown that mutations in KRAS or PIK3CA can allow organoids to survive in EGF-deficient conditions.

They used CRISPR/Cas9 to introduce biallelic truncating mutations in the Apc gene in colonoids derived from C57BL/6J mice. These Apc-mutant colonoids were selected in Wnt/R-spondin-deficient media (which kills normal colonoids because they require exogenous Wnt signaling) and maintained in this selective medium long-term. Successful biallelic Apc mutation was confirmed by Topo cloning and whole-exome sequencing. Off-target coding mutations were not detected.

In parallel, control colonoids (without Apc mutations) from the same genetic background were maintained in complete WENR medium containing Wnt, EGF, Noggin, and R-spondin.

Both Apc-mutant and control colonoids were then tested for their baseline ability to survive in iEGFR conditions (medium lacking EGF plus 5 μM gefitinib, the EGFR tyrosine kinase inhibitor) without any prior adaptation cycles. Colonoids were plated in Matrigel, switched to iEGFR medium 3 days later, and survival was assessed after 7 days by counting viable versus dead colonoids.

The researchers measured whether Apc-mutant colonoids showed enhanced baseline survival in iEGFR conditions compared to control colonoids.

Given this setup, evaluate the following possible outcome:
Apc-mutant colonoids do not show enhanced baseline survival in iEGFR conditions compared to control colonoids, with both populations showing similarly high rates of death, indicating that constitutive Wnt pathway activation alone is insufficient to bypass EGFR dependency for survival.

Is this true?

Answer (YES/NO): NO